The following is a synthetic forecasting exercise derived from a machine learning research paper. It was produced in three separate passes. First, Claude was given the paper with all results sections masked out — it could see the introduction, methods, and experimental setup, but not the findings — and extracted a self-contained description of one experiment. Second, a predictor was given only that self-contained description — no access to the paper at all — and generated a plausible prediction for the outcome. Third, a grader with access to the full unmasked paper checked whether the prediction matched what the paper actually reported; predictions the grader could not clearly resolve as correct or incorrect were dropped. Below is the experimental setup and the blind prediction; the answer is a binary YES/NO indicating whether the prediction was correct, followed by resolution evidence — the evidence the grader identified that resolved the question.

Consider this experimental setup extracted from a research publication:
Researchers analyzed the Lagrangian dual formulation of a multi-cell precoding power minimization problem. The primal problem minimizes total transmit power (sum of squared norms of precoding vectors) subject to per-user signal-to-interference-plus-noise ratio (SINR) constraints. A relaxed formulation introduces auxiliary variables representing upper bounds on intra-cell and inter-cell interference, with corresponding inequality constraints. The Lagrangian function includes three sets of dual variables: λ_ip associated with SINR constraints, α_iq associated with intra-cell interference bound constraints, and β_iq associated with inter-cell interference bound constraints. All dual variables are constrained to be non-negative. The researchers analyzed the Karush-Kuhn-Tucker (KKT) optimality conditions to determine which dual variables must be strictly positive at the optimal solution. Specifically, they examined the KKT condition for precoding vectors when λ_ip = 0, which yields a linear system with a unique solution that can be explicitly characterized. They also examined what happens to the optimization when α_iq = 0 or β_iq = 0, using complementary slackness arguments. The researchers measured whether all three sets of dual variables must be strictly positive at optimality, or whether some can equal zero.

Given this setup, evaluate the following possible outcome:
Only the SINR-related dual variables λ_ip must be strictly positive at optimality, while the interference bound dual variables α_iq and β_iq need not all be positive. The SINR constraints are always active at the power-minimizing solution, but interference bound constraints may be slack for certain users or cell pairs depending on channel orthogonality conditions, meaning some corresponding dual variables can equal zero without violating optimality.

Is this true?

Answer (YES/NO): NO